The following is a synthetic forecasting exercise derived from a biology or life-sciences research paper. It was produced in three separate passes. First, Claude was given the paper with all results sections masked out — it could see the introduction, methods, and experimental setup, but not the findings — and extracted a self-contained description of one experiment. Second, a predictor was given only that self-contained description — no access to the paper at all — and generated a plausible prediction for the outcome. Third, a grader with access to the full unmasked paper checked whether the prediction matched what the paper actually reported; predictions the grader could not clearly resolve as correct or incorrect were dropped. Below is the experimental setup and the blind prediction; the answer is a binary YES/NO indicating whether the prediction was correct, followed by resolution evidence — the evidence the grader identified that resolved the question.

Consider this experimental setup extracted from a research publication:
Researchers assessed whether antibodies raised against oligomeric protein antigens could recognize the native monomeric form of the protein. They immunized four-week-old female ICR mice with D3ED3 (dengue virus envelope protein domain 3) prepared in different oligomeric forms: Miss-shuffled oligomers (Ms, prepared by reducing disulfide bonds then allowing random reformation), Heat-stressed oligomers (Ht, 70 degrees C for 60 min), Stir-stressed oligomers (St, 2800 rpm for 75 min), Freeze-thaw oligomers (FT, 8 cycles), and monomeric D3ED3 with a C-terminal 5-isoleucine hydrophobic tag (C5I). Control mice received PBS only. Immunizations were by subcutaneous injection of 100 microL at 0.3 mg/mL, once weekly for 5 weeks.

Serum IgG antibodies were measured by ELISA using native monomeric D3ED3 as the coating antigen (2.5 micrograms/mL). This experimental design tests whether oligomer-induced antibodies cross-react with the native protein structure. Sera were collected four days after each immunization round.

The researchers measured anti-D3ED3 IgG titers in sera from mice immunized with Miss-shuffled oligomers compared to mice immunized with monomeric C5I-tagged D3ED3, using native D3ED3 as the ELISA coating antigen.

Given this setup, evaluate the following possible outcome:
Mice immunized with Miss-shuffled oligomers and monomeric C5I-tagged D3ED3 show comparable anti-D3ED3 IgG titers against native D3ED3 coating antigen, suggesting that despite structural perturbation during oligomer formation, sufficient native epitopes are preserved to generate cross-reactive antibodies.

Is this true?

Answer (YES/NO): NO